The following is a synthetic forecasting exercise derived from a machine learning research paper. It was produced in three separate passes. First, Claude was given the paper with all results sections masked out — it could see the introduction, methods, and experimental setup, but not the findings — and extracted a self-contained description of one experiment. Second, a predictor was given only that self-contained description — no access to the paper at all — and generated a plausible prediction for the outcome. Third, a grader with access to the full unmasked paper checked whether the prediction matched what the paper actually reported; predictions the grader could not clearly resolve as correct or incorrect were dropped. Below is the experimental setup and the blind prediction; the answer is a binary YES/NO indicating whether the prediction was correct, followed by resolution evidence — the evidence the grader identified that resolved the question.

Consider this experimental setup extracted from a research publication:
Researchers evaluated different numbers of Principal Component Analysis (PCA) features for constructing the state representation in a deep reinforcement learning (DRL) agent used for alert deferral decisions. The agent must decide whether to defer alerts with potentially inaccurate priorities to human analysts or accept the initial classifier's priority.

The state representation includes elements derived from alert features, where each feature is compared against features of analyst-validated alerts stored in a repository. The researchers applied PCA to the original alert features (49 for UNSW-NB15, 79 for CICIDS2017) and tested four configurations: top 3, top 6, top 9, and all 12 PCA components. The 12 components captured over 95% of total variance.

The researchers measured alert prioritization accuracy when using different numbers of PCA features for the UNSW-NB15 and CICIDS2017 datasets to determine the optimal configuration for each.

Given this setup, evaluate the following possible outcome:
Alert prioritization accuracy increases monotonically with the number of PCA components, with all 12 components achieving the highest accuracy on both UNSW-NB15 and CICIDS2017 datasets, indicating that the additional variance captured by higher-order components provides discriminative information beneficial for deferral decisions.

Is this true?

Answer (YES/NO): NO